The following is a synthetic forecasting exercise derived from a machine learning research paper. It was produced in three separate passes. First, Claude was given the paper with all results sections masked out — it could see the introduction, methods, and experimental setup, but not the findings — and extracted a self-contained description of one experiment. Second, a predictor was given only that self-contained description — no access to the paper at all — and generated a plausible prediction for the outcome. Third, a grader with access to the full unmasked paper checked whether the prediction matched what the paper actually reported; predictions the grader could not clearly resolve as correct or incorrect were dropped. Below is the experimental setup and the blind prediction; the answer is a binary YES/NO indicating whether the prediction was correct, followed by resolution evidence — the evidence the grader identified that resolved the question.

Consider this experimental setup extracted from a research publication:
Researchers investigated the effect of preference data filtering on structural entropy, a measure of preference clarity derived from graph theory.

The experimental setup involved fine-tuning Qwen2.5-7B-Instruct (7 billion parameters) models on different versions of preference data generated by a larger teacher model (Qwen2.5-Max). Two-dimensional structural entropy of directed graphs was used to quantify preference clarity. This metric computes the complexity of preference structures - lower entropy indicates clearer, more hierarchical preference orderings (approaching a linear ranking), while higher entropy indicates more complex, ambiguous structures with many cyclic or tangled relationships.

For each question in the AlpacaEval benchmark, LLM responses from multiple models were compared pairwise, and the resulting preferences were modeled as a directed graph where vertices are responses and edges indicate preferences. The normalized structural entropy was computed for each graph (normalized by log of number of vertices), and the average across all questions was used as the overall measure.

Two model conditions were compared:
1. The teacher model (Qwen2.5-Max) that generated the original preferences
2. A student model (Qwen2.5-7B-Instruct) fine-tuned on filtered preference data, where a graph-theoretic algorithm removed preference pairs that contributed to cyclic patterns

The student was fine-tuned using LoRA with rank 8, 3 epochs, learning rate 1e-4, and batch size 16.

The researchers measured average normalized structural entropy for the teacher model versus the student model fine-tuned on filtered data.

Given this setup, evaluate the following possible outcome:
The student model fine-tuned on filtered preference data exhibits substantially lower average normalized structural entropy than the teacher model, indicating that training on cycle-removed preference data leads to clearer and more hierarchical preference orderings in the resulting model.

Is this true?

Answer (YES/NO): YES